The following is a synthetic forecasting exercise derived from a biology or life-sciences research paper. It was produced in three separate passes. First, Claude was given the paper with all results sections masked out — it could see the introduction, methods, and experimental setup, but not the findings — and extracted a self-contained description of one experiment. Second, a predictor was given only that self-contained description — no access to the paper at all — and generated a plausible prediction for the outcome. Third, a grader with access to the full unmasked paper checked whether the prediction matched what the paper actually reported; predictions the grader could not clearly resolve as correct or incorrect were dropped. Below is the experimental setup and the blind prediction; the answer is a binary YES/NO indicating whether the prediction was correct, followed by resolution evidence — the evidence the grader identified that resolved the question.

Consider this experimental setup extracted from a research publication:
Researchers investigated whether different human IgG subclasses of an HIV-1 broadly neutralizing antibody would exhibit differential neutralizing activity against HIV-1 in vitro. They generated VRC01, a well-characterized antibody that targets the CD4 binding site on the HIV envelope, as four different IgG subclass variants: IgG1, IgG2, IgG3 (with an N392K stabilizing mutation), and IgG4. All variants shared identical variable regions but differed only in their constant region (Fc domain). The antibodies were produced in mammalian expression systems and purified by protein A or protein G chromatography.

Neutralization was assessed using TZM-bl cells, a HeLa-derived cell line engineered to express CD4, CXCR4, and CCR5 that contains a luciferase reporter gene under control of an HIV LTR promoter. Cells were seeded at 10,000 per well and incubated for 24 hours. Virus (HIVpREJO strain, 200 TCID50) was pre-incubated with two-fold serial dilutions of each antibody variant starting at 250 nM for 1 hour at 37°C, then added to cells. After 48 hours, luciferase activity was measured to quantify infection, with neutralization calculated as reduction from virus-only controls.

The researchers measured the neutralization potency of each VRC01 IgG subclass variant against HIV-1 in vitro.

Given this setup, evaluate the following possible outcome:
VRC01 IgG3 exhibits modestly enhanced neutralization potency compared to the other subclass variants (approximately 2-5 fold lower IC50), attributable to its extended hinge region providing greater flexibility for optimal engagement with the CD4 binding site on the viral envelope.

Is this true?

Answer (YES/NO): NO